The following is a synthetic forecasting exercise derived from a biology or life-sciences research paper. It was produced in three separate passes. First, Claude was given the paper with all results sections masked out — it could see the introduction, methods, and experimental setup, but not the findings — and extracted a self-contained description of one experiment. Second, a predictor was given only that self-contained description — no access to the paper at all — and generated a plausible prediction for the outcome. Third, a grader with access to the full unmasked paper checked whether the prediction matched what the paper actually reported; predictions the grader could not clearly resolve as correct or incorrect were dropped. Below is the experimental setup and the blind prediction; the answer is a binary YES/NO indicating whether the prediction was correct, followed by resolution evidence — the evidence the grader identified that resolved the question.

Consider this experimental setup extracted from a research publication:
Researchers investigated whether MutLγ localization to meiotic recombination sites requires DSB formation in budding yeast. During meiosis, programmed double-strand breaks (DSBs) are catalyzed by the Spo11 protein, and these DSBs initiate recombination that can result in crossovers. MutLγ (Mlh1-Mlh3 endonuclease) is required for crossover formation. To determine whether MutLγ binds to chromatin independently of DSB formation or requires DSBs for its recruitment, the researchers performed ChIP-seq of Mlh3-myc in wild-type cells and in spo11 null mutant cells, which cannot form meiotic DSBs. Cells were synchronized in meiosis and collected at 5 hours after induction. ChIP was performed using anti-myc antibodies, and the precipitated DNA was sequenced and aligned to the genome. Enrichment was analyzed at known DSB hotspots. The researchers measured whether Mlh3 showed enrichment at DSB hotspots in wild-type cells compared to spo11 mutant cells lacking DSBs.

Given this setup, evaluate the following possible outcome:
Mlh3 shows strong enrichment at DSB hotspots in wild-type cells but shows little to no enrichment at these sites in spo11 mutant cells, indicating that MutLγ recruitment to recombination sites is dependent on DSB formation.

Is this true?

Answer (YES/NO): YES